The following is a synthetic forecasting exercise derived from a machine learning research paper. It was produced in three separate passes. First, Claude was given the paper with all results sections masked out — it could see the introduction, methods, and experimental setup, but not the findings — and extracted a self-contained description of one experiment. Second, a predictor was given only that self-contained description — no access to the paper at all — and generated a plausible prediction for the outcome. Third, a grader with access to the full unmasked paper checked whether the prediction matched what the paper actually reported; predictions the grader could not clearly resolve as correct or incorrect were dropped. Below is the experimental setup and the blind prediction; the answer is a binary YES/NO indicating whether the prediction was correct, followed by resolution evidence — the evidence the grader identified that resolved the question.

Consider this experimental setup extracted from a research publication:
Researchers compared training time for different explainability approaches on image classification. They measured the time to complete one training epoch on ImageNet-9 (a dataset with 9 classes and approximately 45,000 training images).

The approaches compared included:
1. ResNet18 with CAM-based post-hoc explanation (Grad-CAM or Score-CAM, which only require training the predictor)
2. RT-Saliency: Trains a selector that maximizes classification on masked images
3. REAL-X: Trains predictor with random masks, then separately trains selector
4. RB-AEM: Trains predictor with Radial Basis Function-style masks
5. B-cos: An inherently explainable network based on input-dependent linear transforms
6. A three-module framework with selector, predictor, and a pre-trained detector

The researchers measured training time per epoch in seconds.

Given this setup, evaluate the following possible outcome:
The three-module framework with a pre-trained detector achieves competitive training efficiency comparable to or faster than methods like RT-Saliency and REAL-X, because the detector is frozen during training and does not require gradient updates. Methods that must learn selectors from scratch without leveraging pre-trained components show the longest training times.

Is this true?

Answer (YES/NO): NO